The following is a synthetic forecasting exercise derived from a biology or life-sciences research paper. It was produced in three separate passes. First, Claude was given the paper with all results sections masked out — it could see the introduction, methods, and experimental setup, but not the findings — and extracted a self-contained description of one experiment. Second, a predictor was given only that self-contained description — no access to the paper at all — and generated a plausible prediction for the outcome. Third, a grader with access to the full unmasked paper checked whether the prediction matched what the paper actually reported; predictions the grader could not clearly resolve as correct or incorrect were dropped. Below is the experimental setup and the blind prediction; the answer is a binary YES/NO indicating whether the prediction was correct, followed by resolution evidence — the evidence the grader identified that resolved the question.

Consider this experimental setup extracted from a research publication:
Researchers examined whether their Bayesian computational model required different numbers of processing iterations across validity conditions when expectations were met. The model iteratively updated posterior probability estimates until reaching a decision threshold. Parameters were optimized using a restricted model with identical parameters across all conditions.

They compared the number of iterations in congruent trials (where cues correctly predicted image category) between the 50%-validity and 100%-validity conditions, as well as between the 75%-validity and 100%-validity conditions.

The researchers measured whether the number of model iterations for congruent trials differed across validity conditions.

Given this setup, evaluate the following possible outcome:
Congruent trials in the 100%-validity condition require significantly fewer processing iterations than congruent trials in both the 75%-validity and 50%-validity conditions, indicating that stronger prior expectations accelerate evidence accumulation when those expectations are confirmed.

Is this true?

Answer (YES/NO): NO